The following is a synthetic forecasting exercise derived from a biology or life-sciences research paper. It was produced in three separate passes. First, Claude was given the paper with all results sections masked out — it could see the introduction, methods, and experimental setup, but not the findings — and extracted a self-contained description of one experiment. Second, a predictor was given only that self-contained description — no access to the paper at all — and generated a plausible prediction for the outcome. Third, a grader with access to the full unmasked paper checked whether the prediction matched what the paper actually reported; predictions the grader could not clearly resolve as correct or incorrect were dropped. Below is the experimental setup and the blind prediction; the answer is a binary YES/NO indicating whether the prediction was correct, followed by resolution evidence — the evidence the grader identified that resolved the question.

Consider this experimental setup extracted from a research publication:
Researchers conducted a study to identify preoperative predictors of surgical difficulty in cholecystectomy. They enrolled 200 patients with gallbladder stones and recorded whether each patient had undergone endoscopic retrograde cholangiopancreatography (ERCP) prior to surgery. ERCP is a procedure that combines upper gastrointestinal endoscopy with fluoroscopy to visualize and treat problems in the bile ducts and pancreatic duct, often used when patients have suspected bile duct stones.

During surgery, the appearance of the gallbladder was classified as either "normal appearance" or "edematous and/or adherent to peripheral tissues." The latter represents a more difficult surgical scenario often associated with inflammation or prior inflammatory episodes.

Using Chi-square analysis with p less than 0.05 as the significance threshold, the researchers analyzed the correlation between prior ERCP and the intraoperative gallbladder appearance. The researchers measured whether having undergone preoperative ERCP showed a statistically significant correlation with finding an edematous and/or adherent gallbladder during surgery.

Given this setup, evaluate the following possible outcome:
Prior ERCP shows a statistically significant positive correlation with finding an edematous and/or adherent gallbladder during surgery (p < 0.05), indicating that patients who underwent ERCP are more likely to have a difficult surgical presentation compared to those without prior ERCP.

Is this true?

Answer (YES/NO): YES